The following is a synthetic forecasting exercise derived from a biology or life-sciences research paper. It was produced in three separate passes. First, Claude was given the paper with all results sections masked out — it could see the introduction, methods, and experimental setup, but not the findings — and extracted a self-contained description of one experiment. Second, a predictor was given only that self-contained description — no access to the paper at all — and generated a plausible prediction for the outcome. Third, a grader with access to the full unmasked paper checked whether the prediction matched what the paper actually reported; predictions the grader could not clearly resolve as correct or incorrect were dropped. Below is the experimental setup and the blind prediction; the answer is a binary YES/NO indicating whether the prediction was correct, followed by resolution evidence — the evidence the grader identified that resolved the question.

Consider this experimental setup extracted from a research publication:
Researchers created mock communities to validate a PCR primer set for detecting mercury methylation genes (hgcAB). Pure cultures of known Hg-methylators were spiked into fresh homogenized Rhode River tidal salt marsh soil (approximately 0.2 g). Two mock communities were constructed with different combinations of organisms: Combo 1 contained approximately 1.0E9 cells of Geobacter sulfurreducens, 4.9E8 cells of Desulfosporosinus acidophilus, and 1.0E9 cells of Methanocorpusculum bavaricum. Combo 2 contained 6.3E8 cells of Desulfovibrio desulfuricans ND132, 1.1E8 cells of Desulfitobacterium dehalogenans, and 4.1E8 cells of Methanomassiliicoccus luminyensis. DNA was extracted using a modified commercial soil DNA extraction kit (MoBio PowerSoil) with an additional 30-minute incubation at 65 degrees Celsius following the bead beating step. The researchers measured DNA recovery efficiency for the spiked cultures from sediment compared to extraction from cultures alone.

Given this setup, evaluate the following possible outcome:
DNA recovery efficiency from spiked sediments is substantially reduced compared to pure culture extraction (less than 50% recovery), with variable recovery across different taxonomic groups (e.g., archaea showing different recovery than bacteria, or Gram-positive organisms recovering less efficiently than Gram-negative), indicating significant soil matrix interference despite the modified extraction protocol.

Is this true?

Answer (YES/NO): NO